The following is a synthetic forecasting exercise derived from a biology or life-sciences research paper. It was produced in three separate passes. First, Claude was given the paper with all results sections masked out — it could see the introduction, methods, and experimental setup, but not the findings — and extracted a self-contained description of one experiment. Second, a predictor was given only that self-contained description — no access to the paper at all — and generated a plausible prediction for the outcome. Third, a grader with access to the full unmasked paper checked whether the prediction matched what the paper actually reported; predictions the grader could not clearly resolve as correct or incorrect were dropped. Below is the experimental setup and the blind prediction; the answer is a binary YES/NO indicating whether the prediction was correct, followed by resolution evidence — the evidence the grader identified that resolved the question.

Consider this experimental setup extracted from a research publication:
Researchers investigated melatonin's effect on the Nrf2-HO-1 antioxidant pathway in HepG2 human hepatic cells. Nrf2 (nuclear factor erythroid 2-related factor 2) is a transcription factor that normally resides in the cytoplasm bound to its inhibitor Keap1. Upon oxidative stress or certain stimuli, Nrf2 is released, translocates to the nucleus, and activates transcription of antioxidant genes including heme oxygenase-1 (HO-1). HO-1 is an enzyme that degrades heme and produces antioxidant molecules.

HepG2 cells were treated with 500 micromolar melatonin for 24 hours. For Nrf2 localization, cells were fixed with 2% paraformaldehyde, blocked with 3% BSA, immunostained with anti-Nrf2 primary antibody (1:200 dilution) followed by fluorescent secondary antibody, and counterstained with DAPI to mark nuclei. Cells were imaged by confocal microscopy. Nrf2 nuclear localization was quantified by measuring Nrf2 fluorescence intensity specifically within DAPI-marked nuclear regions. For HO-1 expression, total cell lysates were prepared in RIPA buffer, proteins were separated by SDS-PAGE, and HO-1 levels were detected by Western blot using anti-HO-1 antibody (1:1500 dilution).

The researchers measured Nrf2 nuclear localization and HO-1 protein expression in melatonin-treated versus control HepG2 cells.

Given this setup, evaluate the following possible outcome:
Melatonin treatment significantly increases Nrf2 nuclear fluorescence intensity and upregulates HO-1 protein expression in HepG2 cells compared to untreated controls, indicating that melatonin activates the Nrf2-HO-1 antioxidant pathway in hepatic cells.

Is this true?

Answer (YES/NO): NO